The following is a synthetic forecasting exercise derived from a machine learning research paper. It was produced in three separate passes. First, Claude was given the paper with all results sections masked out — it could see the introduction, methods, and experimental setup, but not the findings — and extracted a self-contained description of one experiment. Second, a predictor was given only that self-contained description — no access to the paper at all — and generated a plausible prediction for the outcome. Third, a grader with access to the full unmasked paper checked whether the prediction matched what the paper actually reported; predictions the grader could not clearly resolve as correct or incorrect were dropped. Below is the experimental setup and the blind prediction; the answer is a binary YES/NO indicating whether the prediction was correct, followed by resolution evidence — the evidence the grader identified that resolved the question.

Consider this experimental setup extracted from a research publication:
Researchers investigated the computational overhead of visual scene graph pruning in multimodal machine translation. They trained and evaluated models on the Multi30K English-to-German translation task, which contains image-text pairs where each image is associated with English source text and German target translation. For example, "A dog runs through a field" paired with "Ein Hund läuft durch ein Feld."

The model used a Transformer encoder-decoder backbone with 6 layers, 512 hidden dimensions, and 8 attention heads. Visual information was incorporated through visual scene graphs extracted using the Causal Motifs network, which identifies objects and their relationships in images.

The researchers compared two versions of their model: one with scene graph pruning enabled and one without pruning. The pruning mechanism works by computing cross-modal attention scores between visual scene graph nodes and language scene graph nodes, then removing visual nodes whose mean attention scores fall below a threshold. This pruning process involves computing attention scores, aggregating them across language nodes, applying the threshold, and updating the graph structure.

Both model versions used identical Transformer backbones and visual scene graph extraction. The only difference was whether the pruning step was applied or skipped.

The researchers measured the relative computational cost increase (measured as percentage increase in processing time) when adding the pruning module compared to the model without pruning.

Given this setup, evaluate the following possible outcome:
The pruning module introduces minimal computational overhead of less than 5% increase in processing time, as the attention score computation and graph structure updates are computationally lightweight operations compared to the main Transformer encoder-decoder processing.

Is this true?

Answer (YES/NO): YES